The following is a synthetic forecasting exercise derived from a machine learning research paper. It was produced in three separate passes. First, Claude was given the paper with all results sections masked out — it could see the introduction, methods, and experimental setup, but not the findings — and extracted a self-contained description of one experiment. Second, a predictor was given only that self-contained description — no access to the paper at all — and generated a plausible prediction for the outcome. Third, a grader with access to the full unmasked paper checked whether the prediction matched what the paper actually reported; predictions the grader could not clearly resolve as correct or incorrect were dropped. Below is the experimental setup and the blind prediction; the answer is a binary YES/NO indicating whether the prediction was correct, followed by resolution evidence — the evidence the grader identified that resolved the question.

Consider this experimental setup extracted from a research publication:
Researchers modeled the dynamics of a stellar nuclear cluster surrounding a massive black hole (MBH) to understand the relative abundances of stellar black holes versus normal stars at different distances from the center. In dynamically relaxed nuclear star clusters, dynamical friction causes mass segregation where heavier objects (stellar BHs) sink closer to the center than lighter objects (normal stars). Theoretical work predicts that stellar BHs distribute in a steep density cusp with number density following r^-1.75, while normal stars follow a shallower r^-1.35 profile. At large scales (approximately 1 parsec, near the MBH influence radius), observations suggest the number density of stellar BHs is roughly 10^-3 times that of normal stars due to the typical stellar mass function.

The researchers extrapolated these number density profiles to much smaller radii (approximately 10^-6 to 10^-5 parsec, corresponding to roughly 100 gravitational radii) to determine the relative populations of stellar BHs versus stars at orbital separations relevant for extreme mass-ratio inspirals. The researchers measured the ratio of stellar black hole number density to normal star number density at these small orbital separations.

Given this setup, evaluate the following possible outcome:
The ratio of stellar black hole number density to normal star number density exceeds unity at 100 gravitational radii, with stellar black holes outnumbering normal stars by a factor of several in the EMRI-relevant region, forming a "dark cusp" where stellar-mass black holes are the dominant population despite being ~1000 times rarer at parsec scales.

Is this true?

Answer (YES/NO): NO